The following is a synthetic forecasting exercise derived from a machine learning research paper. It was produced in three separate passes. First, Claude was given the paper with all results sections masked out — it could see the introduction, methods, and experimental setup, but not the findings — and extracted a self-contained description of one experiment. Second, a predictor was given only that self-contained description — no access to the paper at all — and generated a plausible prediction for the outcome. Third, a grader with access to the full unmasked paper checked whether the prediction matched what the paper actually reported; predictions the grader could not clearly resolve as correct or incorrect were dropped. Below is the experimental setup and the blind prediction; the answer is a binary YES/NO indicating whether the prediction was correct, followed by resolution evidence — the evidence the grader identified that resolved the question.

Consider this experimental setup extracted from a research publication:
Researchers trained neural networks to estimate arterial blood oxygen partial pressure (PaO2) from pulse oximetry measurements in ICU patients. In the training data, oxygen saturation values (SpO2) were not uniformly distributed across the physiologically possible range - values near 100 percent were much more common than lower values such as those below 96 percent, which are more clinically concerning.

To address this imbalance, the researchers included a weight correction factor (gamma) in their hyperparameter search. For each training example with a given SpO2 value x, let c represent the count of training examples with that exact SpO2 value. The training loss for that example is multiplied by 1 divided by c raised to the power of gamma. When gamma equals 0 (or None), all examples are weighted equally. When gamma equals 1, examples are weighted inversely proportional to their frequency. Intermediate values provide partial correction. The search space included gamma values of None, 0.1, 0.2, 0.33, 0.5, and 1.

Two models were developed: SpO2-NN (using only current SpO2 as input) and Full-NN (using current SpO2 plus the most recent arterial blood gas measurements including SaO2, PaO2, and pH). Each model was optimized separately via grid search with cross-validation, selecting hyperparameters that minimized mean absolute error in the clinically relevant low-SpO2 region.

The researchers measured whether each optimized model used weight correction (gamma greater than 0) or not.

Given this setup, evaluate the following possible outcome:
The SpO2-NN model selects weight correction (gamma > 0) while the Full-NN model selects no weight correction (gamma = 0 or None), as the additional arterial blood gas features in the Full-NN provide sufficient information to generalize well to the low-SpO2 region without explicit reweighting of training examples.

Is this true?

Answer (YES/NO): NO